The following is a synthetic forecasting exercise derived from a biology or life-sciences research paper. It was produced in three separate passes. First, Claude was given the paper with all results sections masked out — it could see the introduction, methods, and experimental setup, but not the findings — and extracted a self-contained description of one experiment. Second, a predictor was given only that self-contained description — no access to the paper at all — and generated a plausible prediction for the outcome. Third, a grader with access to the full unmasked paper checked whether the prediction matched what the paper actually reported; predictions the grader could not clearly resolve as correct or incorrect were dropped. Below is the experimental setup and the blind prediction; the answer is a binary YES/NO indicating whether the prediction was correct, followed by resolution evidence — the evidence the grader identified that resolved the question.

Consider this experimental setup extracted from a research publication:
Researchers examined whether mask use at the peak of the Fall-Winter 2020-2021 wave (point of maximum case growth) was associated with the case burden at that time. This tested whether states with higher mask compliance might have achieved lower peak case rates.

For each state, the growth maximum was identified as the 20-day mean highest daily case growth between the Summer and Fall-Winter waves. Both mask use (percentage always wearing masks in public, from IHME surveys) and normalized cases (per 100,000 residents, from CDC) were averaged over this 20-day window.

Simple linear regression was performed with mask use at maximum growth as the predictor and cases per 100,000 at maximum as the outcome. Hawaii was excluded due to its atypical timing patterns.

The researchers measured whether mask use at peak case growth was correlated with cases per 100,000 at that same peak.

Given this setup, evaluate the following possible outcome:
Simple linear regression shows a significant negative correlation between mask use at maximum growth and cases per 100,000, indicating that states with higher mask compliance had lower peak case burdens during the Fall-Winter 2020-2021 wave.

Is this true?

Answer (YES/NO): NO